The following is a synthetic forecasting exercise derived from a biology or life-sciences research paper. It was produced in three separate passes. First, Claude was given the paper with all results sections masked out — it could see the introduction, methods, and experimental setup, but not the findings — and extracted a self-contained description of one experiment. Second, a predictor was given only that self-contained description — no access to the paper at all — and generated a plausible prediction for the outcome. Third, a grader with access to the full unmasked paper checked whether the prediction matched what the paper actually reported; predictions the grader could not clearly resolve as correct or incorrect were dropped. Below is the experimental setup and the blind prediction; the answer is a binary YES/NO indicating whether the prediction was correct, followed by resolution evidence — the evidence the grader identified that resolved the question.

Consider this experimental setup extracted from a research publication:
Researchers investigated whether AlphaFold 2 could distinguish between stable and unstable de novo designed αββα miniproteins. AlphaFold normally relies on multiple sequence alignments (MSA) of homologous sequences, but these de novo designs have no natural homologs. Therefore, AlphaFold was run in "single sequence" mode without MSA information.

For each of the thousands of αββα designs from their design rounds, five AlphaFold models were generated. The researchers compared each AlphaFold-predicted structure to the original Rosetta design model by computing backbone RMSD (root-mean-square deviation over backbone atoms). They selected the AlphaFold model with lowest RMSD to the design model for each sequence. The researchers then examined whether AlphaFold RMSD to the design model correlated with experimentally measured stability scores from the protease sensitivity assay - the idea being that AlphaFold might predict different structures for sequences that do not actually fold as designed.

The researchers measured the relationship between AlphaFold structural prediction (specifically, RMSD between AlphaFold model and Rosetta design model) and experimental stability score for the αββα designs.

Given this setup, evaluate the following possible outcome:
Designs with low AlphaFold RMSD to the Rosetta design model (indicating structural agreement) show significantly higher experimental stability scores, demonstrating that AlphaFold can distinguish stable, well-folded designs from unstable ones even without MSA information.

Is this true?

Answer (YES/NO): NO